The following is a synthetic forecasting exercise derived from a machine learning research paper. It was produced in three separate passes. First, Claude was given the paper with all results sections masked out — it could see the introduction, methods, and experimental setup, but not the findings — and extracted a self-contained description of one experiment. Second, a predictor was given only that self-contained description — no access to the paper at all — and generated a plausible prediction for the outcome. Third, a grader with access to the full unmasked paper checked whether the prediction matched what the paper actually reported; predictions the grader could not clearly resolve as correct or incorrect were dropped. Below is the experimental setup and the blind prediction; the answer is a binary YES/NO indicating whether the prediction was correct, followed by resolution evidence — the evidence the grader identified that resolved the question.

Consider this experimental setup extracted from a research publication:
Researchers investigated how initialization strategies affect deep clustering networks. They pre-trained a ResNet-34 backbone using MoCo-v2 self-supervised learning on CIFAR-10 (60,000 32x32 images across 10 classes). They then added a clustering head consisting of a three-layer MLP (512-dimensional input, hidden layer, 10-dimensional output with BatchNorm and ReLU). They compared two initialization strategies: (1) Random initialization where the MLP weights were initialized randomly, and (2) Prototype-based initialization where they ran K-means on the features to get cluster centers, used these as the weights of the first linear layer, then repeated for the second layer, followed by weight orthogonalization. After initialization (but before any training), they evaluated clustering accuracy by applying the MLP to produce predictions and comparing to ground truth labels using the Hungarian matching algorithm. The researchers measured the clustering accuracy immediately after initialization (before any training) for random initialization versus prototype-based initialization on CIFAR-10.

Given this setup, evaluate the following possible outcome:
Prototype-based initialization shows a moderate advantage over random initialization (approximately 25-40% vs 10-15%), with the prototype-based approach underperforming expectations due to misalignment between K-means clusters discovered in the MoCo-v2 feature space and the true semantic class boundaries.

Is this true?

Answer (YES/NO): NO